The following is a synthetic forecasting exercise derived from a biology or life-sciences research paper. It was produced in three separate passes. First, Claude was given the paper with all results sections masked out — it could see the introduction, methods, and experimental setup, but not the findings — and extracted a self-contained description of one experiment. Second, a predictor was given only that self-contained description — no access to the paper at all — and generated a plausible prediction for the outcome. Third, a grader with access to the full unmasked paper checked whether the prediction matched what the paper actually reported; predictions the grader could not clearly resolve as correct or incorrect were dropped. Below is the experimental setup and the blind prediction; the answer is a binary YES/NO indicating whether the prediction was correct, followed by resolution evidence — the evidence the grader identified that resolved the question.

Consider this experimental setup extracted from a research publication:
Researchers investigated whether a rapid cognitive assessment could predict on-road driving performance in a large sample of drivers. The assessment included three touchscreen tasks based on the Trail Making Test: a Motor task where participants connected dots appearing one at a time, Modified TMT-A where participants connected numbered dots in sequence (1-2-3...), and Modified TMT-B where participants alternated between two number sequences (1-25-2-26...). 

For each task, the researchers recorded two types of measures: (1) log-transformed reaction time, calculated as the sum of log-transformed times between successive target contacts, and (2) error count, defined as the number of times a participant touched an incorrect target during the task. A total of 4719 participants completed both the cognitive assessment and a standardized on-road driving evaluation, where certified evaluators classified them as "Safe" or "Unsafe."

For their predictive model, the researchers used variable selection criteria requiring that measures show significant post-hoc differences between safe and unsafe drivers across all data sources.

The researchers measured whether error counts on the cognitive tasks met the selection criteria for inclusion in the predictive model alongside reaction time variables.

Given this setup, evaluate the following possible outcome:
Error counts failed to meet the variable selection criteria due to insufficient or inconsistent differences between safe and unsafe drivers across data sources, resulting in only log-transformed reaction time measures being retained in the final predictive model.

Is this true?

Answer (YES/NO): YES